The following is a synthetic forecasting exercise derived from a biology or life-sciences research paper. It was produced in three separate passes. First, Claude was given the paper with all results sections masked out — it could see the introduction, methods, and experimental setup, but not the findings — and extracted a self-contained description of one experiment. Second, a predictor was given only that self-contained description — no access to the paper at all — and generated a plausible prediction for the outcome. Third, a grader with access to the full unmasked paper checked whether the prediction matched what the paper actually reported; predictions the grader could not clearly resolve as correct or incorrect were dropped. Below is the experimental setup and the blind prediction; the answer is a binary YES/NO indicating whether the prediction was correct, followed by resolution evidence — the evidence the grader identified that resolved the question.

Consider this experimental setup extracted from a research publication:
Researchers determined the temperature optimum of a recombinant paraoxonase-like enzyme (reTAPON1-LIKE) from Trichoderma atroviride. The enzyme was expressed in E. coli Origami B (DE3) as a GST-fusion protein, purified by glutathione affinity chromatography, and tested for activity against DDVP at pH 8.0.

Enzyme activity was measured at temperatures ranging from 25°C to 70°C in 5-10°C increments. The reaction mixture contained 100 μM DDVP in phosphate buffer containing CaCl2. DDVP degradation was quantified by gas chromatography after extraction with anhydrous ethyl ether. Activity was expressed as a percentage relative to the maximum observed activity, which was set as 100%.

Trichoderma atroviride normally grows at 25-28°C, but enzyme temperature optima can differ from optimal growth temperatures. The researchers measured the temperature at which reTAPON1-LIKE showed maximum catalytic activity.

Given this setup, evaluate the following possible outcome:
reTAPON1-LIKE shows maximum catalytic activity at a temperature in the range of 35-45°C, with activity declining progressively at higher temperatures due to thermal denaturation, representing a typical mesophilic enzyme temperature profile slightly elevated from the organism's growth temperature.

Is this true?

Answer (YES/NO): YES